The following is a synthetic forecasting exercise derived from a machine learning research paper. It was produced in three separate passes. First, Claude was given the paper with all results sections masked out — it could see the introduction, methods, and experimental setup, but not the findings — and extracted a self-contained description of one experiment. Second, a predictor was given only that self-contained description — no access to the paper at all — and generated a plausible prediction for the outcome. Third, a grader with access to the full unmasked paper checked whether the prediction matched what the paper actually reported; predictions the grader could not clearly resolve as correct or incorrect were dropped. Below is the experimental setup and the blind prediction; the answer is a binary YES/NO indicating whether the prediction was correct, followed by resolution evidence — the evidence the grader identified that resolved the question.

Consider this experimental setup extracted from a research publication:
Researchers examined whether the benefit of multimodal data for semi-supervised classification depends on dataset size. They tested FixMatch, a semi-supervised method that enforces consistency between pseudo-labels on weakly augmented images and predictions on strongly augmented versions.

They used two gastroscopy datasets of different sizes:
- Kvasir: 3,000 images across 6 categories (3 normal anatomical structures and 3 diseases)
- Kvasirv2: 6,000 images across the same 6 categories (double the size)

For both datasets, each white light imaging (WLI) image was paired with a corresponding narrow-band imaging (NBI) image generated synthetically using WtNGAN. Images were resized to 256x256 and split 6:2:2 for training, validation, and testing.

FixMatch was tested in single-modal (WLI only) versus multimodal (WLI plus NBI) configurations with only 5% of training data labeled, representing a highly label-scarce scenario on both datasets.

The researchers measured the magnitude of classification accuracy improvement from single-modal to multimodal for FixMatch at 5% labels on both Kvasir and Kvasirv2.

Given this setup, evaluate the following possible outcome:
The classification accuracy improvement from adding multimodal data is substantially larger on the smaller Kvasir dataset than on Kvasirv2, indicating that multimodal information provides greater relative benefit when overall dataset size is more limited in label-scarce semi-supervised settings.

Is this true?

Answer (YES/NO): NO